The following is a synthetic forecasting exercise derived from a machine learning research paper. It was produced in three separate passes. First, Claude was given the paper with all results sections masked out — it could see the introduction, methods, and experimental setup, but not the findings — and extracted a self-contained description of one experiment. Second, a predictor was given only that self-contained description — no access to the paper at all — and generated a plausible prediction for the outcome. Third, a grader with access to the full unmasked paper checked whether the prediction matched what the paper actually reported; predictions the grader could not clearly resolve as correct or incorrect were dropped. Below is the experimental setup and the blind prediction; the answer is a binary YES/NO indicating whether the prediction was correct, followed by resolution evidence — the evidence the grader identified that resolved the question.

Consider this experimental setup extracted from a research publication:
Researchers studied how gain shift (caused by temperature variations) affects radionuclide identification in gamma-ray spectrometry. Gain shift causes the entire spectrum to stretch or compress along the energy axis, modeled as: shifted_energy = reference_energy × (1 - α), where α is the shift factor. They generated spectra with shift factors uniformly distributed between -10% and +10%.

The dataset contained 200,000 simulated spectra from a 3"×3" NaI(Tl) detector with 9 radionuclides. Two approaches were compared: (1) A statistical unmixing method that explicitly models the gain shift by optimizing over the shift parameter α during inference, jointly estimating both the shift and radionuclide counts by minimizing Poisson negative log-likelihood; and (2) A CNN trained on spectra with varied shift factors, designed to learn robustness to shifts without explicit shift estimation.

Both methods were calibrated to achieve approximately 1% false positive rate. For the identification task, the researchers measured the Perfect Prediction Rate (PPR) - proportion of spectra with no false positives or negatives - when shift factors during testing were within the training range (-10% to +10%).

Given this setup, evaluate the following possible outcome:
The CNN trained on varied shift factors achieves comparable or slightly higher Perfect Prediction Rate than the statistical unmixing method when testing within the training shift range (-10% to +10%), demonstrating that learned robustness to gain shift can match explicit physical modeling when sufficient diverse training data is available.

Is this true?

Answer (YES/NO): NO